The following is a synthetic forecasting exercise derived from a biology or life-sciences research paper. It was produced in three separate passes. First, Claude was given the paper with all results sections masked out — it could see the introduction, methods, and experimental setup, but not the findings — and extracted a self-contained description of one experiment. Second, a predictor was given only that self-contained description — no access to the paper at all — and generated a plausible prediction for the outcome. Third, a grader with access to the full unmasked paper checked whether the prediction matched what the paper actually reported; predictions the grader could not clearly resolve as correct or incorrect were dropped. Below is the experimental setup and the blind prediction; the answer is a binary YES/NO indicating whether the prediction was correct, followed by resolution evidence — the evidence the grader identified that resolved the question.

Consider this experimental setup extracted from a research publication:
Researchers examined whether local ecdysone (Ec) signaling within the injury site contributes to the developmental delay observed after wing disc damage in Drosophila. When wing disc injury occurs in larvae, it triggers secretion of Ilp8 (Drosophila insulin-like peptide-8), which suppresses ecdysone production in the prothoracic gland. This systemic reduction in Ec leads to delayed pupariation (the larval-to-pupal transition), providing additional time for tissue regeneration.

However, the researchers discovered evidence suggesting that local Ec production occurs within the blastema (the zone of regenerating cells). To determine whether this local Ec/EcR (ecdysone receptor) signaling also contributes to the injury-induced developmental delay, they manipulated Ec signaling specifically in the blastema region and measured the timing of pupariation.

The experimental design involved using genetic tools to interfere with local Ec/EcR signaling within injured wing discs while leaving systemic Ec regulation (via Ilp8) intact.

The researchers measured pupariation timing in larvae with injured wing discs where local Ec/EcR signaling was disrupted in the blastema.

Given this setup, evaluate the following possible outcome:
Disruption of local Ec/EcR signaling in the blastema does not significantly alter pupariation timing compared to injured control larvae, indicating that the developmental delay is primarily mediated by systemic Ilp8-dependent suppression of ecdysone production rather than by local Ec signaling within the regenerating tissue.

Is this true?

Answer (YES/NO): NO